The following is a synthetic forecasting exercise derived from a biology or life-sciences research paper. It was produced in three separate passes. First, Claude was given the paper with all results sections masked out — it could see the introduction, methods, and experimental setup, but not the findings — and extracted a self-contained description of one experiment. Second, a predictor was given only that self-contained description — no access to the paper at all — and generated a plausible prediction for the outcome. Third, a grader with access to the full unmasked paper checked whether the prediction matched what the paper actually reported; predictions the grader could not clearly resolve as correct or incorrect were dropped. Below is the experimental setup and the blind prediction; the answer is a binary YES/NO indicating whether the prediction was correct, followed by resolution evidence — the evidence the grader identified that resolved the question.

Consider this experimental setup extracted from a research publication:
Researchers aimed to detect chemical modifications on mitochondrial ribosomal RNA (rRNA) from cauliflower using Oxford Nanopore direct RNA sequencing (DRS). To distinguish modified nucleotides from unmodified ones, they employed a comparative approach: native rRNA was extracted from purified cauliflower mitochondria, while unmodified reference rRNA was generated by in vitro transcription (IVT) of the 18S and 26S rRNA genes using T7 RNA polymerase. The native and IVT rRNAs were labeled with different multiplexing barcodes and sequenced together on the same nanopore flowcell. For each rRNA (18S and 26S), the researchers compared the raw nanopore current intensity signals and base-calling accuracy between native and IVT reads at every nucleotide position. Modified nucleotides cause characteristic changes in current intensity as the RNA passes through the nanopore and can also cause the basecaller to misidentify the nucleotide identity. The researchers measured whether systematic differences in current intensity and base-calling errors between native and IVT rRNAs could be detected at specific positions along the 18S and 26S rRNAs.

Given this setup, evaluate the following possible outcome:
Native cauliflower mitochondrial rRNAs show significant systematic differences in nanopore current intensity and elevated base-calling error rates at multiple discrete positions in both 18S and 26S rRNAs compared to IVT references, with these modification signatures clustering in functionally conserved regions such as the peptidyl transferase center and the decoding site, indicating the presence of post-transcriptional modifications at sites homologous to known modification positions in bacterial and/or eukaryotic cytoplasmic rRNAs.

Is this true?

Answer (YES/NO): YES